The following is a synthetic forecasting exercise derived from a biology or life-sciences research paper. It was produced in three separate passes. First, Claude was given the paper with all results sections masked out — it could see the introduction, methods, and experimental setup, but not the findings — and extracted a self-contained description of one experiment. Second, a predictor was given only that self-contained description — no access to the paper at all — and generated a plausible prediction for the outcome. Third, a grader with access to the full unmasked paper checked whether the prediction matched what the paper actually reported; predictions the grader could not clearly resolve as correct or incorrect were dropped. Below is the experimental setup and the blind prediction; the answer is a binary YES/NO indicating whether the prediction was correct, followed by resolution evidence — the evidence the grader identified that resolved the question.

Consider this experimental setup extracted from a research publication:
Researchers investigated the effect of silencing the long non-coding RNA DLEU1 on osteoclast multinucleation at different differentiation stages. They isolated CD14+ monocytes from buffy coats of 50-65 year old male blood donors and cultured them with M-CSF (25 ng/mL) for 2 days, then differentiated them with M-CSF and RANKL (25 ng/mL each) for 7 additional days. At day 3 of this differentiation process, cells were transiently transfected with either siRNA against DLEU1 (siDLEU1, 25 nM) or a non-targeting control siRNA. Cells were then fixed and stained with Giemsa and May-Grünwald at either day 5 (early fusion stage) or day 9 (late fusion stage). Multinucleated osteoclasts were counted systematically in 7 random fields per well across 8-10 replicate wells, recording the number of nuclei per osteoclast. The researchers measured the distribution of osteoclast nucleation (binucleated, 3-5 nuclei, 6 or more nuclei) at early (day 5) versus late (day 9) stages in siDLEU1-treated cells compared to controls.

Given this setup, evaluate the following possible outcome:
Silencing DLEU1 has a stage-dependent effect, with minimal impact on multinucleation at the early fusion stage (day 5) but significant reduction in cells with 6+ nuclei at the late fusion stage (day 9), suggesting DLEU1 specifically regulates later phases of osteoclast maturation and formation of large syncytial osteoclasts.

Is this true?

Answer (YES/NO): NO